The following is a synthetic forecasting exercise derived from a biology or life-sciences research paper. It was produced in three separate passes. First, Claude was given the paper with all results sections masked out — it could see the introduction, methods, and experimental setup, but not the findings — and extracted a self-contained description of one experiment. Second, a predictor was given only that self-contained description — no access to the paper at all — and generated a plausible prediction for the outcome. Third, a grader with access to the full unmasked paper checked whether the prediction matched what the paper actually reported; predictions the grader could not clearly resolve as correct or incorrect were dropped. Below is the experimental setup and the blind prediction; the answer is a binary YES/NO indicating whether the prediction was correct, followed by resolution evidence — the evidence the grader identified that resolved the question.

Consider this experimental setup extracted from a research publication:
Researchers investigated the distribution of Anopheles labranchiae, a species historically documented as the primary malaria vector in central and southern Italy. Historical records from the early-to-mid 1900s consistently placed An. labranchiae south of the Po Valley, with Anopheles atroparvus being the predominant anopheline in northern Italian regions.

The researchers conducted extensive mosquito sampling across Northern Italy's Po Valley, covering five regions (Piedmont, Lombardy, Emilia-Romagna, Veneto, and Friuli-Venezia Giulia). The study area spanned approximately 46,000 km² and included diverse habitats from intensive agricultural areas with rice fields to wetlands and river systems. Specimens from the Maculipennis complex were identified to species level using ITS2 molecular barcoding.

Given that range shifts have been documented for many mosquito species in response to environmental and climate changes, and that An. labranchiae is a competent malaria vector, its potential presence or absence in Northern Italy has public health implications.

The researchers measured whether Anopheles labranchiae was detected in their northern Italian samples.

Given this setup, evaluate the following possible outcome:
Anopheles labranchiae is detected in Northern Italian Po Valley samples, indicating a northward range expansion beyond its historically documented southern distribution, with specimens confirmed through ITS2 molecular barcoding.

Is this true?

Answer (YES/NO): NO